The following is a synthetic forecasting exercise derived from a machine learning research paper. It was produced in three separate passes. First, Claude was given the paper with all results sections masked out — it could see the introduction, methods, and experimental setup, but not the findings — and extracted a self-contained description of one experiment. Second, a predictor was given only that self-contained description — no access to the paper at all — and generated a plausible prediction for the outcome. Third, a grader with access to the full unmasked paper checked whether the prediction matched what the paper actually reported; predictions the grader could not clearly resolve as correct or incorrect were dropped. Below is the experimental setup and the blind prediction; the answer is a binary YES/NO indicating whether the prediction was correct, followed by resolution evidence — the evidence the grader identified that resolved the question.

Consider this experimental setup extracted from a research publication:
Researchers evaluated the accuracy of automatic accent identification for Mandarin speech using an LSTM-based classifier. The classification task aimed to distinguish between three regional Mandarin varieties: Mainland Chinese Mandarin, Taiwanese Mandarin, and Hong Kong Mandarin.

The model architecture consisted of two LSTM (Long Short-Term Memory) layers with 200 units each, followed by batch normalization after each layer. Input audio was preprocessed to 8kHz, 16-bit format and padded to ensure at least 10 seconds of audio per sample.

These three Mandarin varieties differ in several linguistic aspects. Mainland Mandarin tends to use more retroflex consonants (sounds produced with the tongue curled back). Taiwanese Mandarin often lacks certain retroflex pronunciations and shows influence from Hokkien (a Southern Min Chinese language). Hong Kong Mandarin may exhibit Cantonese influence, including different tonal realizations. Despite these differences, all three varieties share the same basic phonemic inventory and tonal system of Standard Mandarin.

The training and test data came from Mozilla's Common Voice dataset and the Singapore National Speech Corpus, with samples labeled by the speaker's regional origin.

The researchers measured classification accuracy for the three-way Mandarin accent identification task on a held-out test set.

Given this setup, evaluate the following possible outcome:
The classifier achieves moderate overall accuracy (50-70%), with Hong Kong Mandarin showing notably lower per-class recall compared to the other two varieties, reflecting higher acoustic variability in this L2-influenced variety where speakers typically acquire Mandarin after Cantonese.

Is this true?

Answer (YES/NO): NO